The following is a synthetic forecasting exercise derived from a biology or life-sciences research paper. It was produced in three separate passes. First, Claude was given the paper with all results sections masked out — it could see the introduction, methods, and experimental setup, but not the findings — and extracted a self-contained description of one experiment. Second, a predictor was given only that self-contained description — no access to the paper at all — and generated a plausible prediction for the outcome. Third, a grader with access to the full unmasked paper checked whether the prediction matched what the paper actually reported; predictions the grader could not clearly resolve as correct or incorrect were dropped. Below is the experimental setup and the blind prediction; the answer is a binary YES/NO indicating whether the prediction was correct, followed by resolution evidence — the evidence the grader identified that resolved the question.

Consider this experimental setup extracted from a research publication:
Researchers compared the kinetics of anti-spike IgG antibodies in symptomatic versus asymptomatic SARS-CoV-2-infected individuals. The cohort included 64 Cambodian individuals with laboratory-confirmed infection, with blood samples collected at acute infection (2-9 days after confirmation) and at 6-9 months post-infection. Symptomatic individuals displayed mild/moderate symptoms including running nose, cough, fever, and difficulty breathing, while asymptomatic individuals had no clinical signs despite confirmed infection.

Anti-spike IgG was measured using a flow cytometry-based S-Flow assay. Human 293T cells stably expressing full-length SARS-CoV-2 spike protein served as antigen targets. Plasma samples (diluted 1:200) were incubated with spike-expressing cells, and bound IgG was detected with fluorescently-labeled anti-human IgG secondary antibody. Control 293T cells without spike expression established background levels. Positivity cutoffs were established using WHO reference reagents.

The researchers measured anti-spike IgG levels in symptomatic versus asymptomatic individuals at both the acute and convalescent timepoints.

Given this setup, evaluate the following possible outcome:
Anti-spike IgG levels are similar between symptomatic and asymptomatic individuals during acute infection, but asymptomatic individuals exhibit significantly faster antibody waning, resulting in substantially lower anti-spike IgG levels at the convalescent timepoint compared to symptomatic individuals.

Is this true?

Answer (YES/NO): NO